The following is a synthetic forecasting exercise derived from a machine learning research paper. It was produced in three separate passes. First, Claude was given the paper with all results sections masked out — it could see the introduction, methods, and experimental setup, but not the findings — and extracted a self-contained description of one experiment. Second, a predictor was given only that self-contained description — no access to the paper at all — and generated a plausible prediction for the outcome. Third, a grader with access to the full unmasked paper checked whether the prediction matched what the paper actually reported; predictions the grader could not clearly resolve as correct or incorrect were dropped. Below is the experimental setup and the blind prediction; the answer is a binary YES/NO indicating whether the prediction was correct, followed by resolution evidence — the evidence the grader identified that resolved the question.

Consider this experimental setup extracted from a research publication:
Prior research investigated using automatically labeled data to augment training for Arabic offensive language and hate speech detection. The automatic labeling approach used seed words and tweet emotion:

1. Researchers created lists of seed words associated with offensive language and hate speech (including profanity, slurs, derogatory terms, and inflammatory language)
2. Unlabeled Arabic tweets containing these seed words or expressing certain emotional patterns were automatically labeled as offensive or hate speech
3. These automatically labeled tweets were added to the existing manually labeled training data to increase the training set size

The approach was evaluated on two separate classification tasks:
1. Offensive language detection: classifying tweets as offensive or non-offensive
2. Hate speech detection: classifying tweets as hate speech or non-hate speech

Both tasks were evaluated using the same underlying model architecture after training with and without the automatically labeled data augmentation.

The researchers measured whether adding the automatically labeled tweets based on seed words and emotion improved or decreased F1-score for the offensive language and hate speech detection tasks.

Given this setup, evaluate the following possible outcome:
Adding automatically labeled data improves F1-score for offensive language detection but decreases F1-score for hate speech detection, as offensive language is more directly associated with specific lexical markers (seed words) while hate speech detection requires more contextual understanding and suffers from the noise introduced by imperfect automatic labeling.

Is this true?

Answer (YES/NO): YES